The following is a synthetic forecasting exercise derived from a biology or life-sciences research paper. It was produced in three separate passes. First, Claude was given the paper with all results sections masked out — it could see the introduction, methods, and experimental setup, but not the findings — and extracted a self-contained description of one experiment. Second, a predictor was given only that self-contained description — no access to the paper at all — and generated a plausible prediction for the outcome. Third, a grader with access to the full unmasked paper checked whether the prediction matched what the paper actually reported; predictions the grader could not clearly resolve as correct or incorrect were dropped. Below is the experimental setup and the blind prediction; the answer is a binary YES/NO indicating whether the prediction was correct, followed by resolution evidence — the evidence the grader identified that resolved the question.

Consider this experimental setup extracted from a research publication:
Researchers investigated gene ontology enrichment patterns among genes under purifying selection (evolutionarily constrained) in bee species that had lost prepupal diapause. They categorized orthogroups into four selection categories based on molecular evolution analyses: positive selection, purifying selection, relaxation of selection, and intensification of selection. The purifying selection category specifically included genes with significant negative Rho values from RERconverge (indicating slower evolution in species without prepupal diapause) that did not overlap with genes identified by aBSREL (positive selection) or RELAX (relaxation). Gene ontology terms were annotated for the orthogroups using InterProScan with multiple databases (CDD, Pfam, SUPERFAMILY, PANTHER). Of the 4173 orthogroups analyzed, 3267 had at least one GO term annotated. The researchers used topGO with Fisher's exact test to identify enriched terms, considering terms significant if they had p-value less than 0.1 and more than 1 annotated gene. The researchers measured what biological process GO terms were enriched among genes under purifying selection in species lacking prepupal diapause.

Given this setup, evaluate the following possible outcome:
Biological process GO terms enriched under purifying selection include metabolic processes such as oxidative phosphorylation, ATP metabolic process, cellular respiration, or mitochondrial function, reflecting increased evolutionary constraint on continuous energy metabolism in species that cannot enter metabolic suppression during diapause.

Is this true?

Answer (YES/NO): NO